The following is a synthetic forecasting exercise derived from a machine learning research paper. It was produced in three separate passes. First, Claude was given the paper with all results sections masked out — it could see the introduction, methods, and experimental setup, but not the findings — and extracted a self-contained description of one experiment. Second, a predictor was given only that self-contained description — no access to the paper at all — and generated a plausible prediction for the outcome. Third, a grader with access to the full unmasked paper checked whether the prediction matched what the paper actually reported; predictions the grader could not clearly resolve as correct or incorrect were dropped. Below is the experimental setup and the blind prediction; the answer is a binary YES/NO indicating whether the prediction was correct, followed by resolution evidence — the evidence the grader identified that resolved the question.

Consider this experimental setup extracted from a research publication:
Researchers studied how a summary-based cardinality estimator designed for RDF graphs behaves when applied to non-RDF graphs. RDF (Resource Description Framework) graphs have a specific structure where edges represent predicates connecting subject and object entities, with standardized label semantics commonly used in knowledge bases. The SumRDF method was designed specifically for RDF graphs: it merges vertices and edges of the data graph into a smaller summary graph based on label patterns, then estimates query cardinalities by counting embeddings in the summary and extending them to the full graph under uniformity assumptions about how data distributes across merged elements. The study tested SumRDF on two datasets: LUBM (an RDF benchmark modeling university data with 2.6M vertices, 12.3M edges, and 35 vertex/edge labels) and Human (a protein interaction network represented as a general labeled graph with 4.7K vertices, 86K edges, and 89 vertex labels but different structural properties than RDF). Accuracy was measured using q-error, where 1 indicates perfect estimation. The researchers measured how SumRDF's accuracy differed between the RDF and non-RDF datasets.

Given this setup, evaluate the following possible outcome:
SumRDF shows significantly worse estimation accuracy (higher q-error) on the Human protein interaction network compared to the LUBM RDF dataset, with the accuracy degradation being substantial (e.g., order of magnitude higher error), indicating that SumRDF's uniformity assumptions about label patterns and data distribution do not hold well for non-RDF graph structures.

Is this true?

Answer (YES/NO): YES